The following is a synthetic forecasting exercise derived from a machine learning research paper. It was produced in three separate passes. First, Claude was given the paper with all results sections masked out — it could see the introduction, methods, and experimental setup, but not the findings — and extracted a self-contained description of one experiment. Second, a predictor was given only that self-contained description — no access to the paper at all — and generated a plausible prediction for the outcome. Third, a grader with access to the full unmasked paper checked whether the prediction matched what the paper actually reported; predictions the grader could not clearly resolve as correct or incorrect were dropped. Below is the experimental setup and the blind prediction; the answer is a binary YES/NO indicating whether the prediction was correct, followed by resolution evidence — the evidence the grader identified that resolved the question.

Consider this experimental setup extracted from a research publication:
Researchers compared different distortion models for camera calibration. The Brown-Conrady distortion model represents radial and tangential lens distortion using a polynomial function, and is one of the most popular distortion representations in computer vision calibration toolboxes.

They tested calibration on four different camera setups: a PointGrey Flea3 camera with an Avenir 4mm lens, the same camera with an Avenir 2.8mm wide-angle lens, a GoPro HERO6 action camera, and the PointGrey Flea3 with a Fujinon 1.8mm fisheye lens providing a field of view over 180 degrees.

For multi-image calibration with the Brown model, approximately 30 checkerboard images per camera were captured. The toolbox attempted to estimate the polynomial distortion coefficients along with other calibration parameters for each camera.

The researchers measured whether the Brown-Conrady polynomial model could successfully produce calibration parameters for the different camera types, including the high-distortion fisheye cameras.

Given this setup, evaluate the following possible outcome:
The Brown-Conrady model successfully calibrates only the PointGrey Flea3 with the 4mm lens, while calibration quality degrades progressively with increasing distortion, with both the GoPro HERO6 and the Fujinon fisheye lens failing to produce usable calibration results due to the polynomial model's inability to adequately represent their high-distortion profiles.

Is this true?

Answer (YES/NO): NO